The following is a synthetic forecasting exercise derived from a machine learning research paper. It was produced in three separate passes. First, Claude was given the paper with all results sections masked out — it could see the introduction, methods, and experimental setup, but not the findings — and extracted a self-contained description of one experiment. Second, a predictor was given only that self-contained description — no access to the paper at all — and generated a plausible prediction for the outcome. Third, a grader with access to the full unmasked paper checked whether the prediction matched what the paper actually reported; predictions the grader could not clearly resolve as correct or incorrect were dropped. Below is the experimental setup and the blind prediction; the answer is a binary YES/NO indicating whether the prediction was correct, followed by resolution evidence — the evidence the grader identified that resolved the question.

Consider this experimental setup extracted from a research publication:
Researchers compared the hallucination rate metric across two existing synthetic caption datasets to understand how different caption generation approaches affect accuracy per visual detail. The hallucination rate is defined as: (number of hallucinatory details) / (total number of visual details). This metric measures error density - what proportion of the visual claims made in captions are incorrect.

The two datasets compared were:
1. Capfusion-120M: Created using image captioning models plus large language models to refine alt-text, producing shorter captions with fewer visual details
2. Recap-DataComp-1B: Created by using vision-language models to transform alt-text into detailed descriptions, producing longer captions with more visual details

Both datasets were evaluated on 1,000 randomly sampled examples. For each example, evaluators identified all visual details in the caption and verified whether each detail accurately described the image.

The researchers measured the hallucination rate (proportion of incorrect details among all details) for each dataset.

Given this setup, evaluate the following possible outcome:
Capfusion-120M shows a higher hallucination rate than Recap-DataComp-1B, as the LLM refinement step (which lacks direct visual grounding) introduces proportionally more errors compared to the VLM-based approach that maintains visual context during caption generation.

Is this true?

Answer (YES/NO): NO